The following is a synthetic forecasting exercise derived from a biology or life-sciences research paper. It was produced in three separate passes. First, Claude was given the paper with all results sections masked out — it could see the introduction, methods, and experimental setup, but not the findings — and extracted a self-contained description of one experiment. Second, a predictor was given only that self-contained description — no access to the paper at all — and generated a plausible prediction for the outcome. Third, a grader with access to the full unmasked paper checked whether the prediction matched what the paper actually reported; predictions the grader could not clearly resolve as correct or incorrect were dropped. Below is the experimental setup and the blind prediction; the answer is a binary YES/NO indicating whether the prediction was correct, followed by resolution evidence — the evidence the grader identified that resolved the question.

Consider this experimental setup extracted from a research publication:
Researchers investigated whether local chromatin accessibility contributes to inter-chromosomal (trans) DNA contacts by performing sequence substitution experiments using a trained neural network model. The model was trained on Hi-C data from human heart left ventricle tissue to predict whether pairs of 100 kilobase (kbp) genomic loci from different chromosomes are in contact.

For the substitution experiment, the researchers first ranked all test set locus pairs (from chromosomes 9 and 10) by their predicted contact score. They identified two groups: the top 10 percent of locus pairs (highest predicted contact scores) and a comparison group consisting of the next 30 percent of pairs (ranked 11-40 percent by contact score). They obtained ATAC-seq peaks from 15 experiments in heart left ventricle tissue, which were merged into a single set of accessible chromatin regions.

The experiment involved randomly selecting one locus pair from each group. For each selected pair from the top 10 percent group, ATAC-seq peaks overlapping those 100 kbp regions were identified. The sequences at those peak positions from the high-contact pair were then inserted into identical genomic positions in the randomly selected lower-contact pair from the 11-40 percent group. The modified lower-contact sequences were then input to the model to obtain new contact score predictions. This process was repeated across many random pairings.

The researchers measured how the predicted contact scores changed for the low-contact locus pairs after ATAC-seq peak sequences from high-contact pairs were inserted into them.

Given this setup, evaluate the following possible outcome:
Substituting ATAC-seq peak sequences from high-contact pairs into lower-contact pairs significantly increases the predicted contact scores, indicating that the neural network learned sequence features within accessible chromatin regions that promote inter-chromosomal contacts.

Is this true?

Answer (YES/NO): YES